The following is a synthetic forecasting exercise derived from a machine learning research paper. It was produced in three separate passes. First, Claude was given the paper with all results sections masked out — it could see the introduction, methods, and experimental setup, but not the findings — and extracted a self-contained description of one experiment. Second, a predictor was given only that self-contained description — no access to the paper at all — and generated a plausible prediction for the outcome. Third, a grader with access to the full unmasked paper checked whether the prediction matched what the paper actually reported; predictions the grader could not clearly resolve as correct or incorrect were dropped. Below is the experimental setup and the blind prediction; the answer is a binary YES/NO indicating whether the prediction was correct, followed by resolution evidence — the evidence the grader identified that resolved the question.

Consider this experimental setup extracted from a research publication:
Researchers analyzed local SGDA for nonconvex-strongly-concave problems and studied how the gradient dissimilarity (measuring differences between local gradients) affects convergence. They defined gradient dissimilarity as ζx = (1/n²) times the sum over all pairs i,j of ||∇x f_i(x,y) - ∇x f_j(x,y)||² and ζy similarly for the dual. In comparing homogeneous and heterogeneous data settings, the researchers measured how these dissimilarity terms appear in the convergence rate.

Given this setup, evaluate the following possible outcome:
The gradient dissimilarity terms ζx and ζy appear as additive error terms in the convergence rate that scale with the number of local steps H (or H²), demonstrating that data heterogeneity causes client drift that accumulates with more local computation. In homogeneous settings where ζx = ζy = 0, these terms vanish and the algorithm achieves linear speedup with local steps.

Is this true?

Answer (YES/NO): NO